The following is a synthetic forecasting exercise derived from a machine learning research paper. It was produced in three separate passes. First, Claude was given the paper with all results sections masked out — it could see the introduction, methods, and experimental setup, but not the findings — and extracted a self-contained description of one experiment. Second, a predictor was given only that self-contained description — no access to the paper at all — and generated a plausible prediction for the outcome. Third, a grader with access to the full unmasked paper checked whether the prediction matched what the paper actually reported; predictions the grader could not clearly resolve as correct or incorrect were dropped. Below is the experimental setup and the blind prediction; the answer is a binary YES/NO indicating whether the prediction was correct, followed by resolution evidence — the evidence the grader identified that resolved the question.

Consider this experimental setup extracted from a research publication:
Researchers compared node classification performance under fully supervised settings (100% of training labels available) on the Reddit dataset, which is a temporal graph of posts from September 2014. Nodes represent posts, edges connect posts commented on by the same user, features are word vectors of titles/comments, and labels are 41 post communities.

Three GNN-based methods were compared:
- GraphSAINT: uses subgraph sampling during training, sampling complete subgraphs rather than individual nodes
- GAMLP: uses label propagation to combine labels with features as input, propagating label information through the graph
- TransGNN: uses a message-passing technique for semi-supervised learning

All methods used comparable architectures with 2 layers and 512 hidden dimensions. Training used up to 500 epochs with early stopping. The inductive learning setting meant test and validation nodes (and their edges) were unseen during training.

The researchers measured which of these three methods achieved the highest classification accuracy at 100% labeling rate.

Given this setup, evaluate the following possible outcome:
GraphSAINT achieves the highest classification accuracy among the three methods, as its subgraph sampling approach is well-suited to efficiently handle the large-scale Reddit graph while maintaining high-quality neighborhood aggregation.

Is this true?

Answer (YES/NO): NO